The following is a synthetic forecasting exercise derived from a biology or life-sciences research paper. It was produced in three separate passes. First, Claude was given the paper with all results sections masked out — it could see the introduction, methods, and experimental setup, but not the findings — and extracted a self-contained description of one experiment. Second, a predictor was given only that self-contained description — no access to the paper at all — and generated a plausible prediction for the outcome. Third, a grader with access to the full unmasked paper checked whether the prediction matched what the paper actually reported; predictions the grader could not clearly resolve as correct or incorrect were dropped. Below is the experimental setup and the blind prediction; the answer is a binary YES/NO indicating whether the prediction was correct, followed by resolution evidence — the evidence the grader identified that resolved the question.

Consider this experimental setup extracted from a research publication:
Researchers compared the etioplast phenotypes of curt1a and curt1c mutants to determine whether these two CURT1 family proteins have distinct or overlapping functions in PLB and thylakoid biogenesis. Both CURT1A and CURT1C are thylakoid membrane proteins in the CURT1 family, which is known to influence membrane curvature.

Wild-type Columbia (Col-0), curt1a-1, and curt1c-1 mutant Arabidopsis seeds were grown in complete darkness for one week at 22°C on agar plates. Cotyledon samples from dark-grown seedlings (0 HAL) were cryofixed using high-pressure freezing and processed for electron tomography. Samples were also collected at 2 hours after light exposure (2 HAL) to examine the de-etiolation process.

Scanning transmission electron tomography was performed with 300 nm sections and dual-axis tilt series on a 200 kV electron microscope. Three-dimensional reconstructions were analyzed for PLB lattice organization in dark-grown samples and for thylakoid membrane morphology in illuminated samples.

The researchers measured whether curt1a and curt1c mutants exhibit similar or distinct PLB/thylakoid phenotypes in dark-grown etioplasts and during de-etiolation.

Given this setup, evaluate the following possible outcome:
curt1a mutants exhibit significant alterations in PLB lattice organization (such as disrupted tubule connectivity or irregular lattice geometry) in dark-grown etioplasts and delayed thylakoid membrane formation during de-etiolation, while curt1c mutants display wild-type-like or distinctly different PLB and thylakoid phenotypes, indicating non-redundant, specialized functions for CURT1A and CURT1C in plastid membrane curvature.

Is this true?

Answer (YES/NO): NO